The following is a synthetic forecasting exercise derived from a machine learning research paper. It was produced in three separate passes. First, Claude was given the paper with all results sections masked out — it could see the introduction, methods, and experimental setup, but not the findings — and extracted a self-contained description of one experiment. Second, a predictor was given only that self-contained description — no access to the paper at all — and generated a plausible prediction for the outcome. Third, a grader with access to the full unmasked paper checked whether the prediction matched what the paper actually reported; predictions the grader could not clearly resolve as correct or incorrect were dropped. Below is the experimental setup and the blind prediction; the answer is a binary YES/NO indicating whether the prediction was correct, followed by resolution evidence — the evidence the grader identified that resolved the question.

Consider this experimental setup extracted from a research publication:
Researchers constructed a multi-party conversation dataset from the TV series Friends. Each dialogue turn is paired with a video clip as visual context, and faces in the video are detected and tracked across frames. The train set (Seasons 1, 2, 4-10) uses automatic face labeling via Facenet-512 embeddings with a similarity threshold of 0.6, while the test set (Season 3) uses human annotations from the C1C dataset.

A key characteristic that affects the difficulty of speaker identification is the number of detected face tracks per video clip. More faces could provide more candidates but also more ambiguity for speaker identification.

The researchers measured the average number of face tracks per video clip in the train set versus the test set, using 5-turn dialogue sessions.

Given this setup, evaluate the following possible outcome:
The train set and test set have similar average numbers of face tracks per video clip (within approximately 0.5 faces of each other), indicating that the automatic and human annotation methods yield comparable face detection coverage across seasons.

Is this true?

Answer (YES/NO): NO